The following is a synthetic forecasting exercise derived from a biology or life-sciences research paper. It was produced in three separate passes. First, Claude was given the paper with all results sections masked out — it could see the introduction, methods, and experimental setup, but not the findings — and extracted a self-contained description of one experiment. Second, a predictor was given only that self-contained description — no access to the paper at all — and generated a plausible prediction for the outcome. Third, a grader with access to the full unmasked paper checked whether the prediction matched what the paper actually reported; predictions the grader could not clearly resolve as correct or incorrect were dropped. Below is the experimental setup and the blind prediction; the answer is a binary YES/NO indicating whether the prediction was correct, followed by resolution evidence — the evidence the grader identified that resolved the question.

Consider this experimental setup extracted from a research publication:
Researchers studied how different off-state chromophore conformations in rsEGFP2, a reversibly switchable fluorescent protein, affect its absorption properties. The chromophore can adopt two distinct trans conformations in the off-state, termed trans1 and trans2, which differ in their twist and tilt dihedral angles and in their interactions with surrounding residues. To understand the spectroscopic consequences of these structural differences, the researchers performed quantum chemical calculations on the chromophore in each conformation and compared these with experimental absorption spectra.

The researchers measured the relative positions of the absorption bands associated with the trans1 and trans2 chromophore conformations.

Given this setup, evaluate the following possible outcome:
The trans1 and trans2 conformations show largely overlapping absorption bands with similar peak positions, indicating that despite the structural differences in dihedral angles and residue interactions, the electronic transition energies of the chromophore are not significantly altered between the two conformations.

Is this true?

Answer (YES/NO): NO